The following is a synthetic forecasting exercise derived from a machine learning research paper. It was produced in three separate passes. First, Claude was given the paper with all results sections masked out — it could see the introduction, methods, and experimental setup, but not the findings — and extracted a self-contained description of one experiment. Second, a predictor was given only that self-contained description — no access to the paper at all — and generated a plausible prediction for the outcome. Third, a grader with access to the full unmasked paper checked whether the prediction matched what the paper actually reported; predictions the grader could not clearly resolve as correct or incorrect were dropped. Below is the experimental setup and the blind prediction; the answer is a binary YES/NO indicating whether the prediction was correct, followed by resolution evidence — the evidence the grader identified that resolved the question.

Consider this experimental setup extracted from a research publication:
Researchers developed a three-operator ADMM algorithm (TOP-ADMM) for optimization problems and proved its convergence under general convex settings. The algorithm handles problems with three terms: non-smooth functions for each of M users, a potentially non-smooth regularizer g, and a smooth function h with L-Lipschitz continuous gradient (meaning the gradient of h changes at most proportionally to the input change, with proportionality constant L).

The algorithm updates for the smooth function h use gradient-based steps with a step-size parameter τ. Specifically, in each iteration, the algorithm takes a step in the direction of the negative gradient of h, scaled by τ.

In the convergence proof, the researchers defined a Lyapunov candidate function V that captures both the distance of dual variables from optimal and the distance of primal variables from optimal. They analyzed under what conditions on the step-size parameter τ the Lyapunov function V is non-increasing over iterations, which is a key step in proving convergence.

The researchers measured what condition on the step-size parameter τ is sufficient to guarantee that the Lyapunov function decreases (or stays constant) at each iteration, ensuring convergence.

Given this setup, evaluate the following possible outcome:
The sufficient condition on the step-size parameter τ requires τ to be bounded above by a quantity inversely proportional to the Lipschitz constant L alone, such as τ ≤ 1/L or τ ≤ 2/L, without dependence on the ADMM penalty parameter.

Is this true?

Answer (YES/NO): NO